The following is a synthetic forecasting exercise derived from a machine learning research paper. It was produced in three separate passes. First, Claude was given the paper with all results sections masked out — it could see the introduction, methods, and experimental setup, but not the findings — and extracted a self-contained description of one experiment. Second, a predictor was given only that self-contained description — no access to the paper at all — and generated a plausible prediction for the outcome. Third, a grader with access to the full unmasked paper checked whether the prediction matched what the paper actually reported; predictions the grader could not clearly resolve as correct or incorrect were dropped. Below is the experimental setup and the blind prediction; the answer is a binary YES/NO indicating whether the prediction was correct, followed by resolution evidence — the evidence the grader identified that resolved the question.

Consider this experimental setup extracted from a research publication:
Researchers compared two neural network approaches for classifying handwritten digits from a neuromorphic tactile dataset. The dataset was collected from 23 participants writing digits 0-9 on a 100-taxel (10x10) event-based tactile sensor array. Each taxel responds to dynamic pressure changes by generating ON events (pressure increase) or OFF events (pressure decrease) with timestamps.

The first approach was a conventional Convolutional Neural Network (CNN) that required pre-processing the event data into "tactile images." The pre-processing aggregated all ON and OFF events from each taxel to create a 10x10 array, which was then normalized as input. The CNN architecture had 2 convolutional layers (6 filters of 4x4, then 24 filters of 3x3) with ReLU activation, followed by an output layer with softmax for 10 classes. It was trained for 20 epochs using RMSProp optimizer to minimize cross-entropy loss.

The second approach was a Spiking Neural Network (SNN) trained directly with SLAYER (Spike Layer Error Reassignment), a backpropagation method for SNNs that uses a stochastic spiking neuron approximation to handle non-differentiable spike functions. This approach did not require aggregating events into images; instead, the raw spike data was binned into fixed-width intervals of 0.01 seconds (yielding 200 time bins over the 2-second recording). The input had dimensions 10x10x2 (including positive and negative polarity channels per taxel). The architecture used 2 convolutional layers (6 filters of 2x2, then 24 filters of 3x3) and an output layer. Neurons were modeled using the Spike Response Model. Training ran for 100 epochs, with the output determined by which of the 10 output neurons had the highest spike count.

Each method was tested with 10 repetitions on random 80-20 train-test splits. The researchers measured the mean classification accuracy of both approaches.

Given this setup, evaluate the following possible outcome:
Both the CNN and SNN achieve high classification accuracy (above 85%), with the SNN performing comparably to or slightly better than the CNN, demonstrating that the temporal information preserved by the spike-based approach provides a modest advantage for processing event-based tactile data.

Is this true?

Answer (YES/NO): NO